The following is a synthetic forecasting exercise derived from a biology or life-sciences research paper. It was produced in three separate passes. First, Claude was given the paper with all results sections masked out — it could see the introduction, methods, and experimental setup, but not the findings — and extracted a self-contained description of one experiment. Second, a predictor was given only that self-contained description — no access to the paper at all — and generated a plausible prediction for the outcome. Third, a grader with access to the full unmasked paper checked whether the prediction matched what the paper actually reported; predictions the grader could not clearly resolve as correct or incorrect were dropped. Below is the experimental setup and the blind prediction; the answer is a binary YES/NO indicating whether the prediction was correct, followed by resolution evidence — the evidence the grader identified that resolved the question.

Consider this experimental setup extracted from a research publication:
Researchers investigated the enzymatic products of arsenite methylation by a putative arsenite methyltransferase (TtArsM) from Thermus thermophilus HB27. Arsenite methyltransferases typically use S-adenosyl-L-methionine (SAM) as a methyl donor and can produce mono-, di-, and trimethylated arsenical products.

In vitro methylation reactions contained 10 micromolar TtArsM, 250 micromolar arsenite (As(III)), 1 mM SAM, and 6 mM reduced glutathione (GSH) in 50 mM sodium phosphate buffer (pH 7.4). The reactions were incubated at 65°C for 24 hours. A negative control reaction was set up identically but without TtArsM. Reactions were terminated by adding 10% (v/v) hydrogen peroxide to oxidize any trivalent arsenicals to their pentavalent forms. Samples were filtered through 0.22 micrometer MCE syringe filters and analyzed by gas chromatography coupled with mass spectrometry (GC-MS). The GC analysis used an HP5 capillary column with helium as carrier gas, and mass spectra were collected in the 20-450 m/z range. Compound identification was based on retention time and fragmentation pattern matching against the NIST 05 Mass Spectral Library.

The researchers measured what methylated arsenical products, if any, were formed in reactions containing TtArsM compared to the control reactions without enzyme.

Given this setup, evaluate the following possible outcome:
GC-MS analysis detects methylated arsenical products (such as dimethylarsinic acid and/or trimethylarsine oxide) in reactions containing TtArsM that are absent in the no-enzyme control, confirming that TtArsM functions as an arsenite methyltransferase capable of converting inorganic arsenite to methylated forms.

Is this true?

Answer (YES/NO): YES